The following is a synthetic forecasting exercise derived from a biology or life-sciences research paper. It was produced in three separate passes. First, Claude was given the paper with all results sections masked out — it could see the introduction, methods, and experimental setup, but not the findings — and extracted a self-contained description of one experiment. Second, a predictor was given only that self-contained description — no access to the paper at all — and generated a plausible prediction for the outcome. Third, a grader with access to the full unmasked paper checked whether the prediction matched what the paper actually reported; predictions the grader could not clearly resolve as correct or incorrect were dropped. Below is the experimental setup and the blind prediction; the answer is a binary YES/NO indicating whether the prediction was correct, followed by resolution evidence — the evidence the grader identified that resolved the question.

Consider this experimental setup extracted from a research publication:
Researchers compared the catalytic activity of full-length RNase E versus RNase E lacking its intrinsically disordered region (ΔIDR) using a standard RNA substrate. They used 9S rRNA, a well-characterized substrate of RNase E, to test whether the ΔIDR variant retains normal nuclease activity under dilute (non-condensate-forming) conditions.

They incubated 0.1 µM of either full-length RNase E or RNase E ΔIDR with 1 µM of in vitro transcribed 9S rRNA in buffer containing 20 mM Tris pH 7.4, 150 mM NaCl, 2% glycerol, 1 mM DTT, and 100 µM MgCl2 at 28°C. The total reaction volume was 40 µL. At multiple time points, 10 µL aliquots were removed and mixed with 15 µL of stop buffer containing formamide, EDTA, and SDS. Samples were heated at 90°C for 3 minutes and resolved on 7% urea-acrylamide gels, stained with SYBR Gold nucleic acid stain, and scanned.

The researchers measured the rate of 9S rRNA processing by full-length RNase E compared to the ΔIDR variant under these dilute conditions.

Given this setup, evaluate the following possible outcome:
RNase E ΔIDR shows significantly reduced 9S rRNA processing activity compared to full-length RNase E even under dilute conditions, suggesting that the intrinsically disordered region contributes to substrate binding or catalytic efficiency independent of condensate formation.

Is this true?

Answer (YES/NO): NO